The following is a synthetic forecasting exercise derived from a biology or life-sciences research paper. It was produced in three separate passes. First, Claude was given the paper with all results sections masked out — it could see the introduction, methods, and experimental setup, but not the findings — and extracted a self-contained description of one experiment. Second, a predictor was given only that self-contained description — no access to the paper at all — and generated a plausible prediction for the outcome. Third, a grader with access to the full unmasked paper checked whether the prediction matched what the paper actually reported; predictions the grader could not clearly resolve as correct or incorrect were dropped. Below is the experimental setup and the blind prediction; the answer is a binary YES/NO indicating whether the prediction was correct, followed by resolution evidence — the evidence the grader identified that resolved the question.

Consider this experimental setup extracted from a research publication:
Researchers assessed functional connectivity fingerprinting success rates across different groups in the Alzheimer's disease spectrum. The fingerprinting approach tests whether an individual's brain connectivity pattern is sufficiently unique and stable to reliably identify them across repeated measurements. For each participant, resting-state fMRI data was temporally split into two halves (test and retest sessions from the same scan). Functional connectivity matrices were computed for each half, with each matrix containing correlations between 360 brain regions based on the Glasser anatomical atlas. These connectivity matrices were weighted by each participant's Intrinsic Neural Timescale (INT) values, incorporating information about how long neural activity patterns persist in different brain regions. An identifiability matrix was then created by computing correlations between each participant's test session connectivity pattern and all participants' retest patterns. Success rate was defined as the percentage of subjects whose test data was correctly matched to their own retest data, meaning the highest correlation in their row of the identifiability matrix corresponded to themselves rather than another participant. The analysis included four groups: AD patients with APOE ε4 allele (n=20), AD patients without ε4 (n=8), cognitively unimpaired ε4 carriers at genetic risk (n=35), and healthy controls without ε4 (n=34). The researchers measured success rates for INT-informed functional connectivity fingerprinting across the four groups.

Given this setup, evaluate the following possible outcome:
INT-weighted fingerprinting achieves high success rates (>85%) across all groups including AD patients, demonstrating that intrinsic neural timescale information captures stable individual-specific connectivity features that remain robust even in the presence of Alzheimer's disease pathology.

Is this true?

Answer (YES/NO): YES